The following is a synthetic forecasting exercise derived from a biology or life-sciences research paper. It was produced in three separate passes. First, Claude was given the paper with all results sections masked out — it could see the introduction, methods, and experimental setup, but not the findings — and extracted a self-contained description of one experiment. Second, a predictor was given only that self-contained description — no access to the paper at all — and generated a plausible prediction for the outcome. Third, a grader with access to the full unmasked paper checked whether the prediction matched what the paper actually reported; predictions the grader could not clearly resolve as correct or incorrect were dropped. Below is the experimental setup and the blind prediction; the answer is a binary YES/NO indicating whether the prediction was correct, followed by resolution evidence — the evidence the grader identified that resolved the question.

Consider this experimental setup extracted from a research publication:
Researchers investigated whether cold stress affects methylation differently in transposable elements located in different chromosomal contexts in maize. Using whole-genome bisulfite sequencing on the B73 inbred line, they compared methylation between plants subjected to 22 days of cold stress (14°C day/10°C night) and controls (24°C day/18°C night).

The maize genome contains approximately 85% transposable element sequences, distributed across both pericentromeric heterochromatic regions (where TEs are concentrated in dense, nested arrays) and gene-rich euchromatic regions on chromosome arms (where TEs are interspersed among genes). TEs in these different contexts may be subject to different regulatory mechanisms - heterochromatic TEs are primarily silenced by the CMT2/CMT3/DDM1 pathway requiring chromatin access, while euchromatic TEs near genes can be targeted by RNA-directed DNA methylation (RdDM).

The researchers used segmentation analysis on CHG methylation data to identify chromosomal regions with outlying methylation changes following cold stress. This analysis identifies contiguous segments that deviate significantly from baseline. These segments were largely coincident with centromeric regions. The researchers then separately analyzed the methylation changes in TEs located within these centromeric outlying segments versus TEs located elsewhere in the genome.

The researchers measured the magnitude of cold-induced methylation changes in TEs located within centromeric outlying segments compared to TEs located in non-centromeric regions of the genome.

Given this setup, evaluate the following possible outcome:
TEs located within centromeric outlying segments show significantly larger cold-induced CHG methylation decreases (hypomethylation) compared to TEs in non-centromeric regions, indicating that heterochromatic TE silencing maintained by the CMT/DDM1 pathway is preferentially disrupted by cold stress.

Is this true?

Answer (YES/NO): NO